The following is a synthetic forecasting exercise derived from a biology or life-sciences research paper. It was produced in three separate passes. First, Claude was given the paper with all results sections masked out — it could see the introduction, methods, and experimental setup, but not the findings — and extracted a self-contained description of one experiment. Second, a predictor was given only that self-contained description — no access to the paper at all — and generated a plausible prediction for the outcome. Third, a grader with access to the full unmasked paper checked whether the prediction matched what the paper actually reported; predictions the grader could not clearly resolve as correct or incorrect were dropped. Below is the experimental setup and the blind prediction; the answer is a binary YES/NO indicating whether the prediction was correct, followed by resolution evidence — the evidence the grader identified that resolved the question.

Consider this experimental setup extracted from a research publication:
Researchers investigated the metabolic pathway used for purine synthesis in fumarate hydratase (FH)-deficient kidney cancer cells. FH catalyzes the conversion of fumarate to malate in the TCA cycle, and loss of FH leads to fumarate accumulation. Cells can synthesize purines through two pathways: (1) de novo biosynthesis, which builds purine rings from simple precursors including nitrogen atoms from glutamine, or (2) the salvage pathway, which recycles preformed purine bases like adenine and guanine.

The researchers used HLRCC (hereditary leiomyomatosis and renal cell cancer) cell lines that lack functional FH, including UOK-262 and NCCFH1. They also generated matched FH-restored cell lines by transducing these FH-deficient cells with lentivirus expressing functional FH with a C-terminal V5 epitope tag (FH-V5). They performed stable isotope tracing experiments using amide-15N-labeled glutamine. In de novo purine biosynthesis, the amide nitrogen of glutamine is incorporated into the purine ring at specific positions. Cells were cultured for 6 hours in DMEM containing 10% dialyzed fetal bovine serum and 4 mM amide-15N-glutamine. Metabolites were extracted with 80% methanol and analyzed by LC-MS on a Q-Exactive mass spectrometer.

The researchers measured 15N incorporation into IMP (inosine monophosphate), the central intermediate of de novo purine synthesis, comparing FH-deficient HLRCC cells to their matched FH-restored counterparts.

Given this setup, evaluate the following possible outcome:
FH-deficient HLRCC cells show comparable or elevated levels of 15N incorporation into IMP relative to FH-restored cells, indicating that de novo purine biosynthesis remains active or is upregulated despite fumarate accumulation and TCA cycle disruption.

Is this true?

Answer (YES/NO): NO